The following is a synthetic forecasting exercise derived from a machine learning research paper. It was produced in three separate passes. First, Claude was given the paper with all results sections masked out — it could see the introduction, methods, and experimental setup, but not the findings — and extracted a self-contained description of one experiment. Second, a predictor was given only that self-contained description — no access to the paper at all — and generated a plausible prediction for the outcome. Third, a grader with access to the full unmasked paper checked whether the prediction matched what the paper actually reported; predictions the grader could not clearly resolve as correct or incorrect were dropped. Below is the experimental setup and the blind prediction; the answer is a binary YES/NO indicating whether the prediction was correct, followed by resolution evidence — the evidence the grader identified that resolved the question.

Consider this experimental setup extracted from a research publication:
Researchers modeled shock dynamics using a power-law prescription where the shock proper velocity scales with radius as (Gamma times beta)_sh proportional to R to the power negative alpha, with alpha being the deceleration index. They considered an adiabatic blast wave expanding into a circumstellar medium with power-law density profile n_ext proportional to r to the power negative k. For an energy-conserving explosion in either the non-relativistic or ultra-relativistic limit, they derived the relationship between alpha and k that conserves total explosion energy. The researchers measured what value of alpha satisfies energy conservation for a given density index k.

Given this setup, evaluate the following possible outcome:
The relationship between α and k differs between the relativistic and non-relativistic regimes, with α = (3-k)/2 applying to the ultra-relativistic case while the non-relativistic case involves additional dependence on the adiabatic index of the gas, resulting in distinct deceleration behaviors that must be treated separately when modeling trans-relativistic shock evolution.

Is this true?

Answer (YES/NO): NO